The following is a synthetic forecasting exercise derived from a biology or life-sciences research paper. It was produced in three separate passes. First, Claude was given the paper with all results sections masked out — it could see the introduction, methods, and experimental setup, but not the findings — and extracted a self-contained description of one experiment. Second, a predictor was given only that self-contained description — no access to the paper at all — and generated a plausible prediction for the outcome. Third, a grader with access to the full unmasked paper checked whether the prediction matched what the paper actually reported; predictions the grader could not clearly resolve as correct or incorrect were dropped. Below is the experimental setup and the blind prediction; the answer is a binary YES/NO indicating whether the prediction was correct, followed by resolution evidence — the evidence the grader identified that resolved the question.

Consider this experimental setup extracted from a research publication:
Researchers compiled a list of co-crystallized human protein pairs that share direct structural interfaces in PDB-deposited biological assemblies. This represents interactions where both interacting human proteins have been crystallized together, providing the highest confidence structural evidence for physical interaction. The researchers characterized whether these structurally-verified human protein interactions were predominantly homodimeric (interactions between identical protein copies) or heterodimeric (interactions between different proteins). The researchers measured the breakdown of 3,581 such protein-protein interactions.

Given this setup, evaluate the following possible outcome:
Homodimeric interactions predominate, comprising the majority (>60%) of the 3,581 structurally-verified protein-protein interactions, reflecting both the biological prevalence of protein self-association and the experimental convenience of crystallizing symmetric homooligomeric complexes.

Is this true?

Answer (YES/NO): NO